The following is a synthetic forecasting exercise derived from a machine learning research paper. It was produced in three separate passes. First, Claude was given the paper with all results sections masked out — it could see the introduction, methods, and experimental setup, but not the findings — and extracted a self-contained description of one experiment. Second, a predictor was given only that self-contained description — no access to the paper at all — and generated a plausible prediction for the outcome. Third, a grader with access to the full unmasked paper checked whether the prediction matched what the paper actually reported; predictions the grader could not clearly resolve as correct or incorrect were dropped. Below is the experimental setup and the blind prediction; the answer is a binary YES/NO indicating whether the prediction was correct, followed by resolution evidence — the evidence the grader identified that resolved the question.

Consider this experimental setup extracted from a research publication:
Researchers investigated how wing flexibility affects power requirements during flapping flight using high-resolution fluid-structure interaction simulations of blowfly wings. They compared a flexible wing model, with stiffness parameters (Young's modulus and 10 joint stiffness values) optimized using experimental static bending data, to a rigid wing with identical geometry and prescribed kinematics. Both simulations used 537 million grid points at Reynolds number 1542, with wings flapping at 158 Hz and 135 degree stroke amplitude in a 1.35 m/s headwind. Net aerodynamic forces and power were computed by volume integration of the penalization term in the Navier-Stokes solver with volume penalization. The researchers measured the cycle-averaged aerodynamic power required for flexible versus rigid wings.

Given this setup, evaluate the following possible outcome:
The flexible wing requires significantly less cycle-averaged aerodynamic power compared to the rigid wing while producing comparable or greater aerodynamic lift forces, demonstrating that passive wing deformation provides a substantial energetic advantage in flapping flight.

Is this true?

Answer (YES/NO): NO